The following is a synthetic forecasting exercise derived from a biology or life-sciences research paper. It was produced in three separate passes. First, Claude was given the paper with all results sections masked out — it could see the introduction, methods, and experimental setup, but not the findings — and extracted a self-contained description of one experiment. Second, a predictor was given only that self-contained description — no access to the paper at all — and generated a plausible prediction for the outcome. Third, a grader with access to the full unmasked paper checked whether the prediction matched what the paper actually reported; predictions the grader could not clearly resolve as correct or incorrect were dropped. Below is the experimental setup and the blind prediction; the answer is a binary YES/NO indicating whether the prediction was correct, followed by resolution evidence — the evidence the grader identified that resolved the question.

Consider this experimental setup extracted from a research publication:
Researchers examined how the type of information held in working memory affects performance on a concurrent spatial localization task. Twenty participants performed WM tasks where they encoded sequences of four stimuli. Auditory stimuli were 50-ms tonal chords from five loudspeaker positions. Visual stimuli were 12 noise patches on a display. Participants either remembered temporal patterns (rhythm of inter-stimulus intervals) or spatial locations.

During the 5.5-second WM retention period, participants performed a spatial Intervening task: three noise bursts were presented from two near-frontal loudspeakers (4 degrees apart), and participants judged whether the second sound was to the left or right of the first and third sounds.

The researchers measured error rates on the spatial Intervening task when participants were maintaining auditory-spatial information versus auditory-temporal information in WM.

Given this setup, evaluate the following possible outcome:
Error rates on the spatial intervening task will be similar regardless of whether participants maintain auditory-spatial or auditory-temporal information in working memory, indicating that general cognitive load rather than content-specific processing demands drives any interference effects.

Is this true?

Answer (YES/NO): NO